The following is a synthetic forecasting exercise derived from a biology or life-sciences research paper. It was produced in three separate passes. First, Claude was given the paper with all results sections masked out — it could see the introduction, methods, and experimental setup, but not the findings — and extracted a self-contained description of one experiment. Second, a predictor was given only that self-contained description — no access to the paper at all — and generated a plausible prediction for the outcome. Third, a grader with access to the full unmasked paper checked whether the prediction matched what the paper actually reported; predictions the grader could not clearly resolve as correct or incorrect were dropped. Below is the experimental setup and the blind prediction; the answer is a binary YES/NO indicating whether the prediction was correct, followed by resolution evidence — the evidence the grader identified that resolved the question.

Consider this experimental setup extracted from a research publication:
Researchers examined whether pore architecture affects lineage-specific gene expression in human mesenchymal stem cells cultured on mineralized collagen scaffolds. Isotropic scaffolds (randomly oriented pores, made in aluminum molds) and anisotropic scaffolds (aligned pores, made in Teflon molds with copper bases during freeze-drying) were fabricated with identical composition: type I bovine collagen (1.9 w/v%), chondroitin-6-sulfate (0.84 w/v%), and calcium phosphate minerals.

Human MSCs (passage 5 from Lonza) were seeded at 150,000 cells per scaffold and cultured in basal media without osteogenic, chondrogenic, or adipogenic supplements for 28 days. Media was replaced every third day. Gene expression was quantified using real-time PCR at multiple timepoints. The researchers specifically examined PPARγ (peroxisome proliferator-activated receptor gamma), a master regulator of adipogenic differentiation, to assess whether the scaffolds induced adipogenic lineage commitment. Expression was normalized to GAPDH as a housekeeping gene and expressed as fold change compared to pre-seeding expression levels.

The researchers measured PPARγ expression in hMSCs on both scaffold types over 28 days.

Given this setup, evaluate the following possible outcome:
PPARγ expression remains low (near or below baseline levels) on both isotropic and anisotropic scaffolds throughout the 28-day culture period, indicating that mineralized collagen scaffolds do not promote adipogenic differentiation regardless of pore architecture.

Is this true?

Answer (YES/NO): NO